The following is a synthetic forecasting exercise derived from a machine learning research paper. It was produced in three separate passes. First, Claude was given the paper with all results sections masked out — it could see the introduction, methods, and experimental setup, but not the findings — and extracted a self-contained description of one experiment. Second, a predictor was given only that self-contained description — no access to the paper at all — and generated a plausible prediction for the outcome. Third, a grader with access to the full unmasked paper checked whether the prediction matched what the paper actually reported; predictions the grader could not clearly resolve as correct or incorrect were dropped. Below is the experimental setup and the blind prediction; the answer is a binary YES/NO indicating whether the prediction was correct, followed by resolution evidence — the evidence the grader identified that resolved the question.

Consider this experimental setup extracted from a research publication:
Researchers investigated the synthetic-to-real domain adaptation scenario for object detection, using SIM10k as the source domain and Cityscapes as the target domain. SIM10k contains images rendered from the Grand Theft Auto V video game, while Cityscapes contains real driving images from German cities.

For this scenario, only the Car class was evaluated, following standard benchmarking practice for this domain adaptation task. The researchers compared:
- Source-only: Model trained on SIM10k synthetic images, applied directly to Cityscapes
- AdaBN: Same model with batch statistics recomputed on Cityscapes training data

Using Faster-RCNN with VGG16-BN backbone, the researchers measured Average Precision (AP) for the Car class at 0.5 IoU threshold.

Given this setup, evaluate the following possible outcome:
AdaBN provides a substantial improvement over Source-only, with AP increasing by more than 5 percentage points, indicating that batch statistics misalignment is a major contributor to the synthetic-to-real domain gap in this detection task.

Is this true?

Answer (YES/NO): YES